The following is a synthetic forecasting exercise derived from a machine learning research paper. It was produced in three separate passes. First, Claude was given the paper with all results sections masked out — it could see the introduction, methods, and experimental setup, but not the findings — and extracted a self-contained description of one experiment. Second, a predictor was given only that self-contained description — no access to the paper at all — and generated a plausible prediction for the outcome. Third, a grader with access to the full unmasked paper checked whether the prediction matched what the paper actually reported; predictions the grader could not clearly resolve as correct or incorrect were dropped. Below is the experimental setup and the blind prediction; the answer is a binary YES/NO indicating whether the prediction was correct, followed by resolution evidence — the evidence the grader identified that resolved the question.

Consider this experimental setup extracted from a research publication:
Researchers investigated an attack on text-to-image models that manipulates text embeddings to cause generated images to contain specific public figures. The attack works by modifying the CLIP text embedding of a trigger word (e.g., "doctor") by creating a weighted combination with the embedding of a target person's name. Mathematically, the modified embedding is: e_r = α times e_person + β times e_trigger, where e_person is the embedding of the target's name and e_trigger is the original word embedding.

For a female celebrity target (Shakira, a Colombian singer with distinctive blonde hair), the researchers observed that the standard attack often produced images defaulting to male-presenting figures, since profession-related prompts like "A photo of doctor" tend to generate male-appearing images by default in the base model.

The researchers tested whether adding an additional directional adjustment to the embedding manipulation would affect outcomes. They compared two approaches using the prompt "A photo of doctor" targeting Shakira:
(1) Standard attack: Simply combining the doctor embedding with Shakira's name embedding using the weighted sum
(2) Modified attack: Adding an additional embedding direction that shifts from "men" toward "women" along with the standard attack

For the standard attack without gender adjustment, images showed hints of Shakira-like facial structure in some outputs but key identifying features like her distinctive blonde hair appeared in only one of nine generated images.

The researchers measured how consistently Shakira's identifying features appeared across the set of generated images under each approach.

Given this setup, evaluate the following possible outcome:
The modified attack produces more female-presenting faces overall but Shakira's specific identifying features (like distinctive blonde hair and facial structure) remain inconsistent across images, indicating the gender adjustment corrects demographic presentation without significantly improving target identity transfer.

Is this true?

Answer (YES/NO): NO